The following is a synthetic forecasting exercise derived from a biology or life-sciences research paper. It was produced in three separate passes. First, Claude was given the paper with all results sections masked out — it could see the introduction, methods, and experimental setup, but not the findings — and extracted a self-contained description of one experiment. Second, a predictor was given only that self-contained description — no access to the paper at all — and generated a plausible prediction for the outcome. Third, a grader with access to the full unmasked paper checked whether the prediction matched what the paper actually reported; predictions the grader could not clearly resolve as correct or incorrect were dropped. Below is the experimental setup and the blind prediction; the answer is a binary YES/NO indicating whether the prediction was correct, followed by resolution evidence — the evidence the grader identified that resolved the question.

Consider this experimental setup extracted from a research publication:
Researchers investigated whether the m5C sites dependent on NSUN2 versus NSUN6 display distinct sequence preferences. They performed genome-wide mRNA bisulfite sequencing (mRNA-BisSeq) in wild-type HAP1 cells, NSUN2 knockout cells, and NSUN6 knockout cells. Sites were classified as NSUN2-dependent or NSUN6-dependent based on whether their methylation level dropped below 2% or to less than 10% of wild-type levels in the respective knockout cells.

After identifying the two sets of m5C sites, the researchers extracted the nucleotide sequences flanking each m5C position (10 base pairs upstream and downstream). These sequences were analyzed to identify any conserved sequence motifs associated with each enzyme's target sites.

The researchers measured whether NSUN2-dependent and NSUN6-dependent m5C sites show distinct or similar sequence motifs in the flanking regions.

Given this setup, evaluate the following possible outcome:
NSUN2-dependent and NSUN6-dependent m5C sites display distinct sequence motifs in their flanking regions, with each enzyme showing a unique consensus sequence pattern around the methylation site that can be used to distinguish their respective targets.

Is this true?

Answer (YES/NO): YES